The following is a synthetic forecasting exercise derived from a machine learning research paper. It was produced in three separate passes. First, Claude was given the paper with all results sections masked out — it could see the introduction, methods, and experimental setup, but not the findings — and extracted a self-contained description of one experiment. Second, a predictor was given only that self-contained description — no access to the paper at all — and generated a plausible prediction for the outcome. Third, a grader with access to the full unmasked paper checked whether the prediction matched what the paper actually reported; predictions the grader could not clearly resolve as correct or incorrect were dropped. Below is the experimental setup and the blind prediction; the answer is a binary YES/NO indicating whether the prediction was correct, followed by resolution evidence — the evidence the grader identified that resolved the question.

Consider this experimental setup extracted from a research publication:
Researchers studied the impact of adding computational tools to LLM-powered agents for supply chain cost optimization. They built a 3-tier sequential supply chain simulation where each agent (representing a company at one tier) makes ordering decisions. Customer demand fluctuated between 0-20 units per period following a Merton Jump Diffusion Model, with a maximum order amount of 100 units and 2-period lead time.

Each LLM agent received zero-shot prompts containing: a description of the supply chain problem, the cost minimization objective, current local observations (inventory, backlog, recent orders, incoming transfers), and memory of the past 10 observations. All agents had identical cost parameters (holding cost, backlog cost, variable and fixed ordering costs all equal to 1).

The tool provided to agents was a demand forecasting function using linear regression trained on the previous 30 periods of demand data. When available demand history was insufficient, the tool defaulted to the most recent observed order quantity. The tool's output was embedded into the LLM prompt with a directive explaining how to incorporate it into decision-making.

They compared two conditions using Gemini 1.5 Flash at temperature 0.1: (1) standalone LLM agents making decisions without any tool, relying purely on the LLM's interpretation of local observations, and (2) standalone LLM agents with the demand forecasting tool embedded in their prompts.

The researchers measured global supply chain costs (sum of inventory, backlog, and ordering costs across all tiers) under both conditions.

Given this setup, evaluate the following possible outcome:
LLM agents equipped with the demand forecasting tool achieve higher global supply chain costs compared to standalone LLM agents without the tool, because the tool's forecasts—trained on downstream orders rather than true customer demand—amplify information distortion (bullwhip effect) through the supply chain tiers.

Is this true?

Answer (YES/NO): NO